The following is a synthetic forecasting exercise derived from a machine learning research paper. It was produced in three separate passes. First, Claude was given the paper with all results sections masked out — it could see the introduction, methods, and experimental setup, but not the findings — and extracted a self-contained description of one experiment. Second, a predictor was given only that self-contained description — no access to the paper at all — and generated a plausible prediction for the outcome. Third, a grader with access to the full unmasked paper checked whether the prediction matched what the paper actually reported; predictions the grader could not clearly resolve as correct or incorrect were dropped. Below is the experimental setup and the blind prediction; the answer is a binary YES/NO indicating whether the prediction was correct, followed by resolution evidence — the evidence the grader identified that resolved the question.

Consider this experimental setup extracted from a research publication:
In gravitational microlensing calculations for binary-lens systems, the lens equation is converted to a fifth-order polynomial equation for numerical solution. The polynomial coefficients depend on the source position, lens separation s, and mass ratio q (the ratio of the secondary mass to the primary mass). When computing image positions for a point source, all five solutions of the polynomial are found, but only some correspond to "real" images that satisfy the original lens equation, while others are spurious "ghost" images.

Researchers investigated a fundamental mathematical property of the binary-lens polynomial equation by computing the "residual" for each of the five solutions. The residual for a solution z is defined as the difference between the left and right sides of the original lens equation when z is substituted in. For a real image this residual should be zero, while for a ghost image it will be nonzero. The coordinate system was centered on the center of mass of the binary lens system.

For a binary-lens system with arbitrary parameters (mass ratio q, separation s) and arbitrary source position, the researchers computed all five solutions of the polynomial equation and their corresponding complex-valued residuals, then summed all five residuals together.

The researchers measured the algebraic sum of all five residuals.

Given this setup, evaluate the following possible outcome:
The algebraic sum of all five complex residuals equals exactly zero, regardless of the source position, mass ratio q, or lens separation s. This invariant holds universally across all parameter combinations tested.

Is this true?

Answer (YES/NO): YES